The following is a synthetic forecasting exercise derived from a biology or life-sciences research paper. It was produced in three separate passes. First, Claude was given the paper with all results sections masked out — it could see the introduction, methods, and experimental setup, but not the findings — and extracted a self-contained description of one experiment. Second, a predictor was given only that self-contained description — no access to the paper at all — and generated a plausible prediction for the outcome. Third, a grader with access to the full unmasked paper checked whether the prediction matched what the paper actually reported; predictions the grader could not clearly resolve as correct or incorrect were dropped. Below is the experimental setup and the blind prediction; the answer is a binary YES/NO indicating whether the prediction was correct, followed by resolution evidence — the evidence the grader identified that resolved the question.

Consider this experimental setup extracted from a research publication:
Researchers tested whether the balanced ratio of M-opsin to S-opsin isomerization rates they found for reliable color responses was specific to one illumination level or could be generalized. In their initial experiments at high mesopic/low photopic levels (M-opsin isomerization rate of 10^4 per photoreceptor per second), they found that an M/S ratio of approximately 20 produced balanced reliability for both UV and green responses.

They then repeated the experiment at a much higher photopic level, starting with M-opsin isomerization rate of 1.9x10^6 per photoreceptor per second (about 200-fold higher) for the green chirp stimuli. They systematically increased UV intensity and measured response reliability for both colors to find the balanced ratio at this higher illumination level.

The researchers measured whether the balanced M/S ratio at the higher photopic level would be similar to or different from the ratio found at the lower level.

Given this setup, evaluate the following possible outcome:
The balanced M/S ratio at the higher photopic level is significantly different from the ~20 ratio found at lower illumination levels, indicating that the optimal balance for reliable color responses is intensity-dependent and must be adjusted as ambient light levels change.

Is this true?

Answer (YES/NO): NO